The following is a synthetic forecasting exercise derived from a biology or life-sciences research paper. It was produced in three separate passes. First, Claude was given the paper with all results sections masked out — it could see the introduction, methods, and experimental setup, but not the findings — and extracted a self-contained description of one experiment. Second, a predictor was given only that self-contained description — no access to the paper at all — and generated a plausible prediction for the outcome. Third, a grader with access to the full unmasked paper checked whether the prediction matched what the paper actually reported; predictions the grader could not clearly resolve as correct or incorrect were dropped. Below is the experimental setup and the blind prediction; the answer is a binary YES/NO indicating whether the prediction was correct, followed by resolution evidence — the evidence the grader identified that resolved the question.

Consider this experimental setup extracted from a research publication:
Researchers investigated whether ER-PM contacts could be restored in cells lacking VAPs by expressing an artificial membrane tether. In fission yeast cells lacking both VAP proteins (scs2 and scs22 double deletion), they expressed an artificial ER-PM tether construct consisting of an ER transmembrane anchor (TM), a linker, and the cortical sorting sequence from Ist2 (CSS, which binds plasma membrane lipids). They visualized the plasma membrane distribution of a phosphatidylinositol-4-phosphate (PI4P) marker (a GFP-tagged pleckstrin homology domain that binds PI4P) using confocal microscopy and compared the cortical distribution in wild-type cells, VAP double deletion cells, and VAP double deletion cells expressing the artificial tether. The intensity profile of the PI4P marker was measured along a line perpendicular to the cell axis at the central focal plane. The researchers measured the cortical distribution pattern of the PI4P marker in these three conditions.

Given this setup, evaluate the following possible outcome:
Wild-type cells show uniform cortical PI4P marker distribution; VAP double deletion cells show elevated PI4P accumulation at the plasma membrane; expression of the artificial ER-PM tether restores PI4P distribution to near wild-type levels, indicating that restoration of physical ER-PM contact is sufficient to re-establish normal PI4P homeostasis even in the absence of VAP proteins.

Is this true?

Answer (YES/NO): NO